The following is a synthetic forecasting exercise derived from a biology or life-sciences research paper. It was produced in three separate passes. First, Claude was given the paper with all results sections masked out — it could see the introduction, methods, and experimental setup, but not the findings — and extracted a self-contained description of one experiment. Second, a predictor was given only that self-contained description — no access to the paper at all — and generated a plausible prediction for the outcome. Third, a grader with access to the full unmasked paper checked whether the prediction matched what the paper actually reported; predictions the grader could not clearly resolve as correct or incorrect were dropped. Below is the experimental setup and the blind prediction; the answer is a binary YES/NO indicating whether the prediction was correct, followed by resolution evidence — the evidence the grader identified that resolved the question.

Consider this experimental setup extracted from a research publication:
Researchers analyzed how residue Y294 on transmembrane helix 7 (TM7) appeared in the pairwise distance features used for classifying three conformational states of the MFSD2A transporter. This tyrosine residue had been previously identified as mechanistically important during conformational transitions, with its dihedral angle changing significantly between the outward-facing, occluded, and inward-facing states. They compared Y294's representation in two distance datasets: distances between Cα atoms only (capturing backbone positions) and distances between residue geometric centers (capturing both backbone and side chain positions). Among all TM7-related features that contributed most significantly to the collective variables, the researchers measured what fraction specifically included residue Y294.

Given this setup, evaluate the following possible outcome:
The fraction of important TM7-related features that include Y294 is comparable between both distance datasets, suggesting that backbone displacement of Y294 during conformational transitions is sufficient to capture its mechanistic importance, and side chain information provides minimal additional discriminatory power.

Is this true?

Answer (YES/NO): NO